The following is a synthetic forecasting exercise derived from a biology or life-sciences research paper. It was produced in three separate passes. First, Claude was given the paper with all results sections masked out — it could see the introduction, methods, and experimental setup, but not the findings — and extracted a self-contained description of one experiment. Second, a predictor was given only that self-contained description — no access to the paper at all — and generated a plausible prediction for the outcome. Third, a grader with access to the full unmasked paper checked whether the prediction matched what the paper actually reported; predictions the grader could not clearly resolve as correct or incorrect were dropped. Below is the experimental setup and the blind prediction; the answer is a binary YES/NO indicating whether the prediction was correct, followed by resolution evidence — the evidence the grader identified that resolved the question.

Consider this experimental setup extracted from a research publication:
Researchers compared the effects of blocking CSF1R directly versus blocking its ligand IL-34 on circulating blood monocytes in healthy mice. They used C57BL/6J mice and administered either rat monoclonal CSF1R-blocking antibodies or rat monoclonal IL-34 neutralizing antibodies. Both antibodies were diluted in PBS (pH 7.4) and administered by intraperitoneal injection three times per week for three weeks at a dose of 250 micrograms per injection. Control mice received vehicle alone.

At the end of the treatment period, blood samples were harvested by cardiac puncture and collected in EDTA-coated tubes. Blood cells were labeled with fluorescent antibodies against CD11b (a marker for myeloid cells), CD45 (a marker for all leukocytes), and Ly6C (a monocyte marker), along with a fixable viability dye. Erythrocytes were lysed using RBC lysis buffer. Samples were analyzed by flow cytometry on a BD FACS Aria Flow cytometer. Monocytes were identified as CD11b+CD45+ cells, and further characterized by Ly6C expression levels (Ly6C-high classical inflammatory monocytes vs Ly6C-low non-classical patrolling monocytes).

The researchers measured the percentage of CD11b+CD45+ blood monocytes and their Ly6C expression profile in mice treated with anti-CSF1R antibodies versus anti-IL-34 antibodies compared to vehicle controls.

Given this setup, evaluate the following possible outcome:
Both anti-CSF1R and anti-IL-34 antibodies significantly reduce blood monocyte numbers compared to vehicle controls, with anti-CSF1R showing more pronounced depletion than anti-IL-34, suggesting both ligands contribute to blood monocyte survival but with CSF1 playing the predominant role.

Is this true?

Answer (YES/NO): NO